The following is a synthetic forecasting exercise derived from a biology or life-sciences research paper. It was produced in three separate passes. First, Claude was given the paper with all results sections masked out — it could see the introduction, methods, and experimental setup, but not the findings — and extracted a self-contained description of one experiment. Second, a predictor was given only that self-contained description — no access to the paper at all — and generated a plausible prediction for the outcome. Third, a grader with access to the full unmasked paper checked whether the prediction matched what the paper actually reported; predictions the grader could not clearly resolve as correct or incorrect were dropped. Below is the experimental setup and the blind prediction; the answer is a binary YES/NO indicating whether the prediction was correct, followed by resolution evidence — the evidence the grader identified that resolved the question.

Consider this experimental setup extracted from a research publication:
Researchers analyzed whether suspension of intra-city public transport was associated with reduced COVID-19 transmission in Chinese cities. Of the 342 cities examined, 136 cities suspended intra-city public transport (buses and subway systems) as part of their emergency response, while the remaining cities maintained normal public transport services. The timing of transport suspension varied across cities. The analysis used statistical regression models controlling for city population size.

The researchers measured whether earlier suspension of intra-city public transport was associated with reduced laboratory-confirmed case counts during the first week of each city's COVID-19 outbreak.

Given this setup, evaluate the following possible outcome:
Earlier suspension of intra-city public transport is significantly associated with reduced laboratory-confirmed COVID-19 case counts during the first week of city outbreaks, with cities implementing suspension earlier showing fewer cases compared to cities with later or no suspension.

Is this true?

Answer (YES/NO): YES